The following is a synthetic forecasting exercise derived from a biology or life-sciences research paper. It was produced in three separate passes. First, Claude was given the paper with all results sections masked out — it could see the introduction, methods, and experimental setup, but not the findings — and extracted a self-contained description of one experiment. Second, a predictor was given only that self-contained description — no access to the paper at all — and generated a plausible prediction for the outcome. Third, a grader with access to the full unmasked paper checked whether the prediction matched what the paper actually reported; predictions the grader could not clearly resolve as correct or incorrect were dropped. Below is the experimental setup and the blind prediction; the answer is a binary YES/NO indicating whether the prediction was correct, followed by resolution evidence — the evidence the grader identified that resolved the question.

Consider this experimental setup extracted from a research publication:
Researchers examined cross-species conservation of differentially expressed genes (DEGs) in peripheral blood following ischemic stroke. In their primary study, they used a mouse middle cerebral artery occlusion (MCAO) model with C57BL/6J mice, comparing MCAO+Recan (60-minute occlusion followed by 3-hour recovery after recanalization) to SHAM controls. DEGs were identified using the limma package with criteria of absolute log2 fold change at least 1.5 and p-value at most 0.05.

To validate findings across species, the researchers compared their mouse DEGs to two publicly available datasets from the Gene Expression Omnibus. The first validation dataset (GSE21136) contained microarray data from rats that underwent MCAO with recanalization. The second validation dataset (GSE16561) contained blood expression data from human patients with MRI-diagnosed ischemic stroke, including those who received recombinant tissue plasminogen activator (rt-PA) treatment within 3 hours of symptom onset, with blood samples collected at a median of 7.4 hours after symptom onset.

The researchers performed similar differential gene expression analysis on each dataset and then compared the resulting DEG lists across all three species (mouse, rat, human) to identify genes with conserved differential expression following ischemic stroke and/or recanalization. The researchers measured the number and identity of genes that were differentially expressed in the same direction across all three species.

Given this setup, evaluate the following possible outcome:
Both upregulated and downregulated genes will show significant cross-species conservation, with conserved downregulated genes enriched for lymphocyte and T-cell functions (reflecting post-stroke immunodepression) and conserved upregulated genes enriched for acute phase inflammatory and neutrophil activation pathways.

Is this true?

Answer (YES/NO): NO